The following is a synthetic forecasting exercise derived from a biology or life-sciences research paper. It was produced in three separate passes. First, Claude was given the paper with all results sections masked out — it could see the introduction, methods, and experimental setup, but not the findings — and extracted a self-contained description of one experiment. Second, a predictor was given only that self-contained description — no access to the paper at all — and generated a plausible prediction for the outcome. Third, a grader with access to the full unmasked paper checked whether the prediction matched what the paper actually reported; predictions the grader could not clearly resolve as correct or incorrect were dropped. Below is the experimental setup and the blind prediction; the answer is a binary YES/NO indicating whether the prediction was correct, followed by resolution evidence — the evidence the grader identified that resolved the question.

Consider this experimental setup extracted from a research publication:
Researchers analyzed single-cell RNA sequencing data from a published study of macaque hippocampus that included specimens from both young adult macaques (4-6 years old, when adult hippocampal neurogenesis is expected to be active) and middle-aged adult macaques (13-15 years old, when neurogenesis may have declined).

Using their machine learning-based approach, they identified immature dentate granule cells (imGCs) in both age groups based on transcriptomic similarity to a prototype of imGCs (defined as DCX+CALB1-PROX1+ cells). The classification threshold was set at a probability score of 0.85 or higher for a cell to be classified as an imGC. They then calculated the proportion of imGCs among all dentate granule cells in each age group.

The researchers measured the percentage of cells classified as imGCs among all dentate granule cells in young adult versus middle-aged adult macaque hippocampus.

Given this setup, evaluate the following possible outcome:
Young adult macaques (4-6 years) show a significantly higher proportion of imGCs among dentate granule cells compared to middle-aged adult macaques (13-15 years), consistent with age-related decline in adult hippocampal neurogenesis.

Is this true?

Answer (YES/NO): YES